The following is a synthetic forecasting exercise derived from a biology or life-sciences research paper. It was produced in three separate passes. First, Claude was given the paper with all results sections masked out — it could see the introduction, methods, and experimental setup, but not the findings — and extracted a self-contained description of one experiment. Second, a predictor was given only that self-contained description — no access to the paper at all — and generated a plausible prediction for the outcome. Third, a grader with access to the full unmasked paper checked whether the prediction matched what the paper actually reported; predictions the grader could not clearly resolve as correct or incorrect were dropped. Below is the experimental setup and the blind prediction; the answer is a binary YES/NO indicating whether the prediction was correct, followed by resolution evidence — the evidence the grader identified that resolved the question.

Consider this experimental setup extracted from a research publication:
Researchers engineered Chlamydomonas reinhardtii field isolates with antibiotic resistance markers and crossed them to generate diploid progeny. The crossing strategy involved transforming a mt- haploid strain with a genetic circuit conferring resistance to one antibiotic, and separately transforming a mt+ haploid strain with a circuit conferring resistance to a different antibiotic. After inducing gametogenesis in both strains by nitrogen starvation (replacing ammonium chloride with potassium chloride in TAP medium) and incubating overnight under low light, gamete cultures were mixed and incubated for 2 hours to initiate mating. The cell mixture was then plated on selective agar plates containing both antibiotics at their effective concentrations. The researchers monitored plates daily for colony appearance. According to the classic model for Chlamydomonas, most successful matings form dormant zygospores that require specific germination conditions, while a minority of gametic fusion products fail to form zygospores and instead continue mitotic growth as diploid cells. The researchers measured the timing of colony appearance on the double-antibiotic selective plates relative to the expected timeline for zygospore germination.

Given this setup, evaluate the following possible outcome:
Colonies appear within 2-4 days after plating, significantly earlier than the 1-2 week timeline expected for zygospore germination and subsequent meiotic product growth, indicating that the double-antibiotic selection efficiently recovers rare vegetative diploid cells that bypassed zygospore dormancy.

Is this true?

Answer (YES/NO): NO